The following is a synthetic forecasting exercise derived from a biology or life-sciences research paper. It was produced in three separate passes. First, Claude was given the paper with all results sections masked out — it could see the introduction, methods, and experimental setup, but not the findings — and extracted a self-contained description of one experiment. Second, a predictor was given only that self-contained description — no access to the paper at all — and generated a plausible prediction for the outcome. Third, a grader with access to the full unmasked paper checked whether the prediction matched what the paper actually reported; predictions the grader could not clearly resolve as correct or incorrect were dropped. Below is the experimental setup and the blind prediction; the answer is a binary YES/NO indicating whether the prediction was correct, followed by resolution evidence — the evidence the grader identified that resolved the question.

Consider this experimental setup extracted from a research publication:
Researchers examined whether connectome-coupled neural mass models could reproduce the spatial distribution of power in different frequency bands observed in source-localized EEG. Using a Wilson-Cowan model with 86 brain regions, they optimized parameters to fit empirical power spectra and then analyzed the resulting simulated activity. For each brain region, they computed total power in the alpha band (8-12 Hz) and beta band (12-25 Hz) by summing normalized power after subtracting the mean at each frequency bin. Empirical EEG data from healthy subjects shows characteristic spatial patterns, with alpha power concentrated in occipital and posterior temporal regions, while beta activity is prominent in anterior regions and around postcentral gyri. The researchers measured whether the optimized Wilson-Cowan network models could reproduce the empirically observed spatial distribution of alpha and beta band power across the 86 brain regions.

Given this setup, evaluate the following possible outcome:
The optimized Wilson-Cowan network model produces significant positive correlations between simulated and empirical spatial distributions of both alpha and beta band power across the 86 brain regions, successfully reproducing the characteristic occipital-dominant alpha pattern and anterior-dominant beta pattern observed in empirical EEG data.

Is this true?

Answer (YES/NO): NO